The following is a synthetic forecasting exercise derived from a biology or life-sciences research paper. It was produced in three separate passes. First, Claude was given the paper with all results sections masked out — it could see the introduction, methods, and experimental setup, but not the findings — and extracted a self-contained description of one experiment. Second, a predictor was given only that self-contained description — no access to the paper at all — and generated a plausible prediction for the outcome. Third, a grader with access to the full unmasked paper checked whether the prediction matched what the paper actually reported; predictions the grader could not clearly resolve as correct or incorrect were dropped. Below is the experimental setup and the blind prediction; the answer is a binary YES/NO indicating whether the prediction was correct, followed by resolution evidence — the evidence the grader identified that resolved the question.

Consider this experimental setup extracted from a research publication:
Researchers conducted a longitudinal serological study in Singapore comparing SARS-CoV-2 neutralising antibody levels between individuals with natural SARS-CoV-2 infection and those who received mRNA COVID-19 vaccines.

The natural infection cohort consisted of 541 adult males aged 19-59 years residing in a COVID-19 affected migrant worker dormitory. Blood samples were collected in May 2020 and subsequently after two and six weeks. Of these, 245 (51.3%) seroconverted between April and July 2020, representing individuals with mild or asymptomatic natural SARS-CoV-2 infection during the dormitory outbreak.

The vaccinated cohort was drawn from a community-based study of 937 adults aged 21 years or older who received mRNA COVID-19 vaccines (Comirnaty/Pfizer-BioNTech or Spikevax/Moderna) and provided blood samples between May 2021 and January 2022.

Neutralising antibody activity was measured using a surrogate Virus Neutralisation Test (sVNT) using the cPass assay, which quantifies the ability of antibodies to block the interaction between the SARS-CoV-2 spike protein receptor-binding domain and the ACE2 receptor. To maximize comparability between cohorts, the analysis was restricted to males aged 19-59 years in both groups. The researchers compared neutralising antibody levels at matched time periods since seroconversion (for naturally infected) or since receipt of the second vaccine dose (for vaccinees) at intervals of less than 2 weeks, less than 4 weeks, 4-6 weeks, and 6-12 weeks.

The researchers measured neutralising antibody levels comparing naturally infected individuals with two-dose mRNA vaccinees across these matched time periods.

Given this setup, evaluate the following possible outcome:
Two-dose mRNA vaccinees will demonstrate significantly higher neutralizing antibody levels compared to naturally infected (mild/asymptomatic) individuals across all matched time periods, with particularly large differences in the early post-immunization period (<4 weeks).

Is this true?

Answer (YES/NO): NO